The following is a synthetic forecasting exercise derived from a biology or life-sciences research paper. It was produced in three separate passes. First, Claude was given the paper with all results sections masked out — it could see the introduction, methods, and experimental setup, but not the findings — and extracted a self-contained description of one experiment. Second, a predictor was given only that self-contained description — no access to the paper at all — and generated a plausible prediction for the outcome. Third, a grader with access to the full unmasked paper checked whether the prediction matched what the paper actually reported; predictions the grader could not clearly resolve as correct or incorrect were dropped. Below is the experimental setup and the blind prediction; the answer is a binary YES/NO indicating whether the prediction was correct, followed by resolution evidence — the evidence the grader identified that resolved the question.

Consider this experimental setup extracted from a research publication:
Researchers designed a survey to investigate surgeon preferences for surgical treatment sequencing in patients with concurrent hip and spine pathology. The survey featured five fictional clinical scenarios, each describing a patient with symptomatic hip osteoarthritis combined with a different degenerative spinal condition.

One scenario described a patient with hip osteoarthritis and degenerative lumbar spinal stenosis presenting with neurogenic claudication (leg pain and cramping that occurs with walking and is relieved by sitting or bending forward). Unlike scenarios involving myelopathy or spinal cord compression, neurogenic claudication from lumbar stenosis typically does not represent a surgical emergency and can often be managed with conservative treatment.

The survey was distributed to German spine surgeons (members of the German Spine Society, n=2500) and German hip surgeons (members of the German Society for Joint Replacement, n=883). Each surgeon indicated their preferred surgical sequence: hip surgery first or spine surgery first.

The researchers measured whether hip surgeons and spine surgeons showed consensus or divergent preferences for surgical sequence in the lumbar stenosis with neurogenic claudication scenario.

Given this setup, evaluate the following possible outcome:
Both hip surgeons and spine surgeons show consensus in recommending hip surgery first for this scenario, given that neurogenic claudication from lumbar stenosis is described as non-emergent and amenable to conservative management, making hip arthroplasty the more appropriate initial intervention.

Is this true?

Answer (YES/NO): NO